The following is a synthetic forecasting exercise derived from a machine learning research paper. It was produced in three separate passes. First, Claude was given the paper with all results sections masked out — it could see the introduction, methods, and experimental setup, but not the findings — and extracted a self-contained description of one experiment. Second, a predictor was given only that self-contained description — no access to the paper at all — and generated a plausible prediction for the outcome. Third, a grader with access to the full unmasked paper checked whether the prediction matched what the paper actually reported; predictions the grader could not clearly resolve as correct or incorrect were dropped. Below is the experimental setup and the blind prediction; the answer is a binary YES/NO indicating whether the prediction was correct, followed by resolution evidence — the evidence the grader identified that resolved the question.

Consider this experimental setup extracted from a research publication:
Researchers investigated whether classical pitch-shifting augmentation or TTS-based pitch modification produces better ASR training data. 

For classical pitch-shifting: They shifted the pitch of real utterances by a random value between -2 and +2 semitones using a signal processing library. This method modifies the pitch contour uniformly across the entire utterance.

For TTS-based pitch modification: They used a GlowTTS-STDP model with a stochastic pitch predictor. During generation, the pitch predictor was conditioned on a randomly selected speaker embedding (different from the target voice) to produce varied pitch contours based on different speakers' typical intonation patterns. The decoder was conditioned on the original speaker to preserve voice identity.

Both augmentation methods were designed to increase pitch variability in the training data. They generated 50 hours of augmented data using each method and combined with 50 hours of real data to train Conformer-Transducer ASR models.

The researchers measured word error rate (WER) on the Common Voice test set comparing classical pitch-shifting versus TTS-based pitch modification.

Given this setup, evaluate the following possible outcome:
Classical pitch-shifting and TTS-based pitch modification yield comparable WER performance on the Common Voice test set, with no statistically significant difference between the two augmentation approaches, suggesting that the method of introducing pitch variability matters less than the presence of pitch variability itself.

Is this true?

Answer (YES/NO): NO